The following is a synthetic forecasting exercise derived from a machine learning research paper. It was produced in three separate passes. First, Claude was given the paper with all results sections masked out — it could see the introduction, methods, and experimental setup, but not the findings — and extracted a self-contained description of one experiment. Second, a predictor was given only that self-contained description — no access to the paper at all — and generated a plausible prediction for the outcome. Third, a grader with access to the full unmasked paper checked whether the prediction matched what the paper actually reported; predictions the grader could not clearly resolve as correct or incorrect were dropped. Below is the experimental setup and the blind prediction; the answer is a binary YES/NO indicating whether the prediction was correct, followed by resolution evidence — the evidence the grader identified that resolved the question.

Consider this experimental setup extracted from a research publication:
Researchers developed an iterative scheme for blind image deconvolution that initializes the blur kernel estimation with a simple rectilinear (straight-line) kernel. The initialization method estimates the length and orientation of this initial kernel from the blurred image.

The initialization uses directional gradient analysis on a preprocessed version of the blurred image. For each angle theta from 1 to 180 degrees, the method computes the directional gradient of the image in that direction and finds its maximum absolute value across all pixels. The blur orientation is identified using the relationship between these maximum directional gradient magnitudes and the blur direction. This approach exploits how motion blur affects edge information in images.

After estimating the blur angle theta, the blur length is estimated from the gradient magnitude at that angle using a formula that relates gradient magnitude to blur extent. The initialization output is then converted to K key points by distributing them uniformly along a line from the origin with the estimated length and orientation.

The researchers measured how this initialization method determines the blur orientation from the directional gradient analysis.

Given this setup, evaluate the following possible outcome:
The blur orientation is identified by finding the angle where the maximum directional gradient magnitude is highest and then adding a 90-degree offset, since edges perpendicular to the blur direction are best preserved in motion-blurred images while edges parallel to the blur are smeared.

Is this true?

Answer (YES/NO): NO